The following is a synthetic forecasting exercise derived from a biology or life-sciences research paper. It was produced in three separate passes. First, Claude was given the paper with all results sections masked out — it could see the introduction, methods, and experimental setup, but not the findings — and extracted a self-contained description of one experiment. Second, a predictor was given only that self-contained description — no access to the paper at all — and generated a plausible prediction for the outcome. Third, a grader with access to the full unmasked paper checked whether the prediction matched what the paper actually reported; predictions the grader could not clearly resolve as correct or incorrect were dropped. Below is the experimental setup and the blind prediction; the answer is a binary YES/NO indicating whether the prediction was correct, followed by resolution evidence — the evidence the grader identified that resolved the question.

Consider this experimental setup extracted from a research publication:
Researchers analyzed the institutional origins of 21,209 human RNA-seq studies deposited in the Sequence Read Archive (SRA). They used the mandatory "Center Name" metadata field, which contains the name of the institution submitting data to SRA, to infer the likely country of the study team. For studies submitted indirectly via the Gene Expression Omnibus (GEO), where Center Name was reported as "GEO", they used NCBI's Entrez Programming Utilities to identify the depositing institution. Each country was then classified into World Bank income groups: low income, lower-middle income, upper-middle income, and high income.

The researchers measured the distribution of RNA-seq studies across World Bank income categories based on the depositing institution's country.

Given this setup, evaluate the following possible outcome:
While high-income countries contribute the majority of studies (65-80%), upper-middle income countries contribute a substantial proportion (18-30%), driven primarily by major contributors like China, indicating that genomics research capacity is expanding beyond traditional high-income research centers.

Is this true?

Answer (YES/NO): NO